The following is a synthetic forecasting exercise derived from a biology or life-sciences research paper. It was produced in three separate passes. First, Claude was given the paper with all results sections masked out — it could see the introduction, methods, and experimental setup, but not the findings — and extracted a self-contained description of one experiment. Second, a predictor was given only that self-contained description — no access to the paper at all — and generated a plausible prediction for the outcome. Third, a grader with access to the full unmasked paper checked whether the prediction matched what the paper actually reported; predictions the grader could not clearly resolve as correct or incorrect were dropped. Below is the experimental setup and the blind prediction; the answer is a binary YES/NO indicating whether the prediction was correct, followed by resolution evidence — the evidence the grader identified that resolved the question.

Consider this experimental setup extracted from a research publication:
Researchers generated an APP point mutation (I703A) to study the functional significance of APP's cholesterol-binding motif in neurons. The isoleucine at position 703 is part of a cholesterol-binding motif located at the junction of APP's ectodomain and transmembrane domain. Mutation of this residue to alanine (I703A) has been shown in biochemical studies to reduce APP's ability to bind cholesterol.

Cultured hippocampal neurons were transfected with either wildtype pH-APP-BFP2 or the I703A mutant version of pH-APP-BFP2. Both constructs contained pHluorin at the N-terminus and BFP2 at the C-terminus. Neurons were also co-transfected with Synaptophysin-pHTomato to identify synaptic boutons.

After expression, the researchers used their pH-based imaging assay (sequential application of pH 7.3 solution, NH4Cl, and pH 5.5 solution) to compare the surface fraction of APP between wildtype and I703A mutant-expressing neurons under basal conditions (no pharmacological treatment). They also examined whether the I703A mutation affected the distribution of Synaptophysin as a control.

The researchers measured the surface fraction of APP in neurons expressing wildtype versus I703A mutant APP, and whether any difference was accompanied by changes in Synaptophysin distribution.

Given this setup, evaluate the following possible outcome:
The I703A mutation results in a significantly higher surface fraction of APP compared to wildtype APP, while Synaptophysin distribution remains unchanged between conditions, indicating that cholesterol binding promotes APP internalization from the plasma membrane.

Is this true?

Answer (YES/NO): YES